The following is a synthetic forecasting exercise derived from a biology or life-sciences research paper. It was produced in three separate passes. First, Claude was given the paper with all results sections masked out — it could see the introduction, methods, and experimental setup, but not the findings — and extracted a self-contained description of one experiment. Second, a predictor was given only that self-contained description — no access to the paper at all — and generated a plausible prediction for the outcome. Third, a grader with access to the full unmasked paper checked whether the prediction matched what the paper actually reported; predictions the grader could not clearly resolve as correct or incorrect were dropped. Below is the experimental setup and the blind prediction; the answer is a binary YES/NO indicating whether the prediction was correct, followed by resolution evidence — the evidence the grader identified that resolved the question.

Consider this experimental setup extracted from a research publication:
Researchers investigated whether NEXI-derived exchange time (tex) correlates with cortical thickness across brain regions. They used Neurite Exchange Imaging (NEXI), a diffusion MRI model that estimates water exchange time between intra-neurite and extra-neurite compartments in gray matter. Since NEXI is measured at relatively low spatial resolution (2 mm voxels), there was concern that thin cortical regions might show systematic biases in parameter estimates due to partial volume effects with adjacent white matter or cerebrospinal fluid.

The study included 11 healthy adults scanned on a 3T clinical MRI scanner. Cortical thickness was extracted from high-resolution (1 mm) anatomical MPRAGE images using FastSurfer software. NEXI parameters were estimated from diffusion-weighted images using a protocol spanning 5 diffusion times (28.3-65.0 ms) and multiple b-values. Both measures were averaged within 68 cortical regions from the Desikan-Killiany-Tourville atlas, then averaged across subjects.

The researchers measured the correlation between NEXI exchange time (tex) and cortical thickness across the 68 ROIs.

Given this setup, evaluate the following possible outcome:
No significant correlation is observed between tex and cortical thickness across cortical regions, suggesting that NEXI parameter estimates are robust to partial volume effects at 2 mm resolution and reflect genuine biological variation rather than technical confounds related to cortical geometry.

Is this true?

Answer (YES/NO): YES